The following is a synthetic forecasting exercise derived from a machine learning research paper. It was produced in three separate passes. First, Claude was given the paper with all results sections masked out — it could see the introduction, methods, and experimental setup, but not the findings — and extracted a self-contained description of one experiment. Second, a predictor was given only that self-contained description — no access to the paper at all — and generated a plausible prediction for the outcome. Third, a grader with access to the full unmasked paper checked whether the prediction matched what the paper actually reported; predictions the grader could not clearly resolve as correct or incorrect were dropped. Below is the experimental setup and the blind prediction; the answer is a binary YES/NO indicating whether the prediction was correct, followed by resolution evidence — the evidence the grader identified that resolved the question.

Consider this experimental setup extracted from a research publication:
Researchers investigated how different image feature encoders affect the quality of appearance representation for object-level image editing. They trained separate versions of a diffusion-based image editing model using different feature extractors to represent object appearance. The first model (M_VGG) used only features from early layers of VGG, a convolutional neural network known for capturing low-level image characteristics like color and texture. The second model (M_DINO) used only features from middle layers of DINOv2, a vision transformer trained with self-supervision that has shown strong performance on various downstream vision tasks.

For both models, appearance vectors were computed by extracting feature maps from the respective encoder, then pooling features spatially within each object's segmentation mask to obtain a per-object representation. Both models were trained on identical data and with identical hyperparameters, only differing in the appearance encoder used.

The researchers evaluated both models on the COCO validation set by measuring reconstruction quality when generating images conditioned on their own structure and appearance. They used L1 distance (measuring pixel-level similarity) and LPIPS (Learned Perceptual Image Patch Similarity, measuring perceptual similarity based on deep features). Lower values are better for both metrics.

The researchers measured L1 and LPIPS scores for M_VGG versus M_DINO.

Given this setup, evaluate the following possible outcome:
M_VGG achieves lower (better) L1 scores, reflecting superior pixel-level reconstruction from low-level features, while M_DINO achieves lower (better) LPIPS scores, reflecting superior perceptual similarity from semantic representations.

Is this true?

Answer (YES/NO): YES